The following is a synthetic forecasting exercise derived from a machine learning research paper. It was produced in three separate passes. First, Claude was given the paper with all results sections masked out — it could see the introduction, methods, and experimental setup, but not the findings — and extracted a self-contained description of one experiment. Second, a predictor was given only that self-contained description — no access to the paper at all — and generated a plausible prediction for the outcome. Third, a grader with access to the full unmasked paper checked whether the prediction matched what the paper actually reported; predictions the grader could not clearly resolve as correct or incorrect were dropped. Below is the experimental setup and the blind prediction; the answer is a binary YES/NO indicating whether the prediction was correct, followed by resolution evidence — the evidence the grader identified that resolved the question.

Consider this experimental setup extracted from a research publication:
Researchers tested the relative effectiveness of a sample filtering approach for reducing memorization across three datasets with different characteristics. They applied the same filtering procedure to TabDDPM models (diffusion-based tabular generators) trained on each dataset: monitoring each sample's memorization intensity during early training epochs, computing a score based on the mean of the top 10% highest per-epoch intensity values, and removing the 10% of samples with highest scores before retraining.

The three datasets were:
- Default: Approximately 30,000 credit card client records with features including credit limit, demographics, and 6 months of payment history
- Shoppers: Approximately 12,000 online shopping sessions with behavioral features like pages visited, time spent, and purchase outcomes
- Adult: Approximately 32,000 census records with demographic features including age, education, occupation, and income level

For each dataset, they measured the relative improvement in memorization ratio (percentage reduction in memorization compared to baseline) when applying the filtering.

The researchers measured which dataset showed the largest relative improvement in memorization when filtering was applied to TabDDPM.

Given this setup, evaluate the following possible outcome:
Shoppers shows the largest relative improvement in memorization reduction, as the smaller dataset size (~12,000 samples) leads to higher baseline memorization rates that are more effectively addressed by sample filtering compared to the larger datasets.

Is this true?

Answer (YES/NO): NO